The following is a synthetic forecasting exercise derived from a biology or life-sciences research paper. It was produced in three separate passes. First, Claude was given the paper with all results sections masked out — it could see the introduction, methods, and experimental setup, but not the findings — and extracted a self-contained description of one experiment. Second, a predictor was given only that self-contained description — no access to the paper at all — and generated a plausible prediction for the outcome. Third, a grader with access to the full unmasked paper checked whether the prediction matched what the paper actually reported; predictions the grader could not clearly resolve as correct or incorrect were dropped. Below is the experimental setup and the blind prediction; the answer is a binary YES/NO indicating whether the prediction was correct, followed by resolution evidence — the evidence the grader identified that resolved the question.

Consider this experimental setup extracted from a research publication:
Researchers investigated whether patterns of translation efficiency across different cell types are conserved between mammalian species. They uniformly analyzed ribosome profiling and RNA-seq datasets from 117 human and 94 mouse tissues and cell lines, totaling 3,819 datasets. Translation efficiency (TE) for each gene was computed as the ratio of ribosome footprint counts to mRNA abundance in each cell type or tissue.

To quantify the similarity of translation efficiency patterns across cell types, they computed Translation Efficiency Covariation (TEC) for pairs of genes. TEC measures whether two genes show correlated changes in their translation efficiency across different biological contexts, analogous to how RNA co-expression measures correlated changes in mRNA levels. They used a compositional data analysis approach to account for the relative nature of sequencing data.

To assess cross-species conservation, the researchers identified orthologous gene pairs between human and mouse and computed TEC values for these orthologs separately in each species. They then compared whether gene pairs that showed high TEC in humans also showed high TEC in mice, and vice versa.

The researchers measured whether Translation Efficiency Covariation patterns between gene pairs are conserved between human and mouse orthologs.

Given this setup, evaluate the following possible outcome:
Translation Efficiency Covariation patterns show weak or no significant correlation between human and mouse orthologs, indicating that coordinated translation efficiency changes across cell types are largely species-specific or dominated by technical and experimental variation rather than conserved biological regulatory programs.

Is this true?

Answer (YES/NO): NO